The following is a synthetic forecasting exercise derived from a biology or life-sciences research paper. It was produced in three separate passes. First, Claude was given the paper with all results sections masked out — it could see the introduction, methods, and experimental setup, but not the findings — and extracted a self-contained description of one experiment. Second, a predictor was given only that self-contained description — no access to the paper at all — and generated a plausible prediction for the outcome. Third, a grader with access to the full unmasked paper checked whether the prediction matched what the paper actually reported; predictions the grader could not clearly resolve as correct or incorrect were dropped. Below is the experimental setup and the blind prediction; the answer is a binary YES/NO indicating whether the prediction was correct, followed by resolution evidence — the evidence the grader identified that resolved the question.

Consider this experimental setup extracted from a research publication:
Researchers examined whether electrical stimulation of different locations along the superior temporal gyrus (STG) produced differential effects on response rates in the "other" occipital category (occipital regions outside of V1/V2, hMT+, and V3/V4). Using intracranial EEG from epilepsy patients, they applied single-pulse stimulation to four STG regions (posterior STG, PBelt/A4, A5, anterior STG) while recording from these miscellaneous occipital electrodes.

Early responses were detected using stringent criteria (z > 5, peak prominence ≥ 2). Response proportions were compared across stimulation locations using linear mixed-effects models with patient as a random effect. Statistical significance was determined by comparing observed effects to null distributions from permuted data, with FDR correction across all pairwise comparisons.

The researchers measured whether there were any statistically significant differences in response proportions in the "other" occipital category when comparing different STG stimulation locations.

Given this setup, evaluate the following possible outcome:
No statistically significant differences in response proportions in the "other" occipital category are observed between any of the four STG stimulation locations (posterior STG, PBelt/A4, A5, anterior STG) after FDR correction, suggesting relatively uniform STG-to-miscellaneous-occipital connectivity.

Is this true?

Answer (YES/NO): YES